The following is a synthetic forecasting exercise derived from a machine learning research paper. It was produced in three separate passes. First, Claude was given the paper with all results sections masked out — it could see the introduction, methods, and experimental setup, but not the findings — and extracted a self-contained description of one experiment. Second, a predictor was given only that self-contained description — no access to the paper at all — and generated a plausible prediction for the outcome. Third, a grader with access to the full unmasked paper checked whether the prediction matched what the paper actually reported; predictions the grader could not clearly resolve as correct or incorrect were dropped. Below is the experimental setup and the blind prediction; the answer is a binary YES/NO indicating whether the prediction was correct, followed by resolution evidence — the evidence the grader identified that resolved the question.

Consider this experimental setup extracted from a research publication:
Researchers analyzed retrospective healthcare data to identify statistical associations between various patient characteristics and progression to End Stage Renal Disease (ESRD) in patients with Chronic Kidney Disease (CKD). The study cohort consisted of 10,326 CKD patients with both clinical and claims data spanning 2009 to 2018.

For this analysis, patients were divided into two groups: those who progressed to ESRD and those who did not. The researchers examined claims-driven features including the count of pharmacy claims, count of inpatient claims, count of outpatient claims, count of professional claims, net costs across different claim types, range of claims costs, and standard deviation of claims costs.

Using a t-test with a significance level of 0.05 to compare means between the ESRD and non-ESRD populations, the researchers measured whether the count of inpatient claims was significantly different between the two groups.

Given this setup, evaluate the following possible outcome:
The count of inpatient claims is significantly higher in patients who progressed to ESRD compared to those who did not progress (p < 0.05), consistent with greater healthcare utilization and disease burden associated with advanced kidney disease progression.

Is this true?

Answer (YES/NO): NO